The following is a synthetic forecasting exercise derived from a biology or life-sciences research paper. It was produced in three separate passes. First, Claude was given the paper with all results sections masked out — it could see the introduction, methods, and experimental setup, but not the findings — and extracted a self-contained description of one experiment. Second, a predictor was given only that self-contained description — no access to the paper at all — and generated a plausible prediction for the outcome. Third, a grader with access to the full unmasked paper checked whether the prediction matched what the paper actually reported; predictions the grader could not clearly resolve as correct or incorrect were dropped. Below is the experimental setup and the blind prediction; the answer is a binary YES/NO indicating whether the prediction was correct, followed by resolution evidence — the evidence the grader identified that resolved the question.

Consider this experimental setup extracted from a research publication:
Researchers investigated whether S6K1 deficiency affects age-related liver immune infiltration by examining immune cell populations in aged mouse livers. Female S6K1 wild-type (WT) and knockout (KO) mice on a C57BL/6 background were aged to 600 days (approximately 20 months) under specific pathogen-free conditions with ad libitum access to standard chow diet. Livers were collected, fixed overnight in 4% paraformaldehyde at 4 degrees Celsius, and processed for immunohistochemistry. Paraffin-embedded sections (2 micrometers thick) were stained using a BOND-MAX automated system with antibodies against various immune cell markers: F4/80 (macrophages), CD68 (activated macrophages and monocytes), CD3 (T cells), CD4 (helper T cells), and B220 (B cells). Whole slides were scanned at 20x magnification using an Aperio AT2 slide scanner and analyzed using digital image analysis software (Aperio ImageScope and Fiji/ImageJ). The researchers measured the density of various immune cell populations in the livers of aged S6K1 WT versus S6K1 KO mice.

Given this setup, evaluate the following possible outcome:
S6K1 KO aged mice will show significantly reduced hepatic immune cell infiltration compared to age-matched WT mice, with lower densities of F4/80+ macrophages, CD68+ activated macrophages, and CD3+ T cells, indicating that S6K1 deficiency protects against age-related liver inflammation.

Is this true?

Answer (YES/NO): YES